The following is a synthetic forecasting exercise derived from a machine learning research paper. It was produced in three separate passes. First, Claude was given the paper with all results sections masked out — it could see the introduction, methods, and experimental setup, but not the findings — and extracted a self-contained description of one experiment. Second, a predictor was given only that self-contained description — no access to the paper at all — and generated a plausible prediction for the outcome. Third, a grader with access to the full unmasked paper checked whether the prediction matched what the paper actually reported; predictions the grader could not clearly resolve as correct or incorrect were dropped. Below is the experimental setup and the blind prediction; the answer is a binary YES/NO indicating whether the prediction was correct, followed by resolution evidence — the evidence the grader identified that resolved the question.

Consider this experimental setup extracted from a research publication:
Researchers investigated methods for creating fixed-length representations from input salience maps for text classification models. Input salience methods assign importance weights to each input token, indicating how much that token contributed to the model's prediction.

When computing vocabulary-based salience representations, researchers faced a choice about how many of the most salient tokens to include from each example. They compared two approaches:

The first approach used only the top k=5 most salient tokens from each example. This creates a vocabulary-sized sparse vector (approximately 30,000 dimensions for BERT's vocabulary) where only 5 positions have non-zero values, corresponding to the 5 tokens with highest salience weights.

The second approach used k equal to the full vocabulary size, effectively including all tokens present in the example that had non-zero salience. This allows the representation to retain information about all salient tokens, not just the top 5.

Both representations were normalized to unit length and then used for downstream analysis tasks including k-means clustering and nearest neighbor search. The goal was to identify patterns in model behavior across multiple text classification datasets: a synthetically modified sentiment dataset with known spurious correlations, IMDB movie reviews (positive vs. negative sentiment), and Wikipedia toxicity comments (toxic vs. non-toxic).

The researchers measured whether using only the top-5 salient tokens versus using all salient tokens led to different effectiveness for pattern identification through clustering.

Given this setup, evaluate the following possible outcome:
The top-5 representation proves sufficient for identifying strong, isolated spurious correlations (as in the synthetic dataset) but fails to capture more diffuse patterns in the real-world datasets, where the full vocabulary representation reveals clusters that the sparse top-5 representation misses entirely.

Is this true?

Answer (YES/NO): NO